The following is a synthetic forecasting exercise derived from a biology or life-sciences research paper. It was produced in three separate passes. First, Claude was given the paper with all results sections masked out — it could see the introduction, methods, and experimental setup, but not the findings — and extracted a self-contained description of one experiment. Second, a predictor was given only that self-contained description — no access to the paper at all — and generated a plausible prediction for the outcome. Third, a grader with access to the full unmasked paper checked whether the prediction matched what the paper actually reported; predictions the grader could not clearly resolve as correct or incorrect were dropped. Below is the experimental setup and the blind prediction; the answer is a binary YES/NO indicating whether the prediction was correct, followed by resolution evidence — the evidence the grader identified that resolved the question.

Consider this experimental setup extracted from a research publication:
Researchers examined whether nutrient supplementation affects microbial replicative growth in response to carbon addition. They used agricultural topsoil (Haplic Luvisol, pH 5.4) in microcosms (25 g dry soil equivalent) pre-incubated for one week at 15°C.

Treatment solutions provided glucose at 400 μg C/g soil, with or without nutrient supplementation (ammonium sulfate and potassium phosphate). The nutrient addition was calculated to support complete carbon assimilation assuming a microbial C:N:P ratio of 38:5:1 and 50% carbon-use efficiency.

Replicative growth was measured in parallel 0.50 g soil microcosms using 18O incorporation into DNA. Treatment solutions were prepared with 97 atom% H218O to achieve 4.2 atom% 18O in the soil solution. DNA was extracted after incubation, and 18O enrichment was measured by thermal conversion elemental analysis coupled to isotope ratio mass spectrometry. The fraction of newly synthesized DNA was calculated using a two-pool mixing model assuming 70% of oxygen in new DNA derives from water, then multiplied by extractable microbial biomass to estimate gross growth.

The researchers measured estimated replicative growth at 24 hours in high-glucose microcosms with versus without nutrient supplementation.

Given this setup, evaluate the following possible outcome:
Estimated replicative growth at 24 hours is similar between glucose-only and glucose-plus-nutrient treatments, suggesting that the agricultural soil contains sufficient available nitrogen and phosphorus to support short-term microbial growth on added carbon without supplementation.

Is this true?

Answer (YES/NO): NO